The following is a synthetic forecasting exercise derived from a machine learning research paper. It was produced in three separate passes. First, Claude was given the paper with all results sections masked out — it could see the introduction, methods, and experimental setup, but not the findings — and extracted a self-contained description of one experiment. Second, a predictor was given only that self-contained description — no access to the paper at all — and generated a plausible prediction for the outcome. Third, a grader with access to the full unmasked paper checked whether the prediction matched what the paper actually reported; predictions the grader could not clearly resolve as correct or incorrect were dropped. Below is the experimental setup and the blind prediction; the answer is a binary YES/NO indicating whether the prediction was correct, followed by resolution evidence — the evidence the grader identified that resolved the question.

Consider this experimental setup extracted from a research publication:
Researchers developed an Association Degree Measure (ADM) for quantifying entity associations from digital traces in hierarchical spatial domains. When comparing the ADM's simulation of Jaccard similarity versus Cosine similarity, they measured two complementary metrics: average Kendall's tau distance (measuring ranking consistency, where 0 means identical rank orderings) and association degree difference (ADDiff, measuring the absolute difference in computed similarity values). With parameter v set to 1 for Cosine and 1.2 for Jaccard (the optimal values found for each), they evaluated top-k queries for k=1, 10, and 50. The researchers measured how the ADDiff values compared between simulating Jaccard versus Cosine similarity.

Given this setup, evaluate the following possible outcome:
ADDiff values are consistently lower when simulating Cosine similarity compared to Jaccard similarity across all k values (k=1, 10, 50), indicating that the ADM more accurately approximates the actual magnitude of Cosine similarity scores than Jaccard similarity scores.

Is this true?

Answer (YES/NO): YES